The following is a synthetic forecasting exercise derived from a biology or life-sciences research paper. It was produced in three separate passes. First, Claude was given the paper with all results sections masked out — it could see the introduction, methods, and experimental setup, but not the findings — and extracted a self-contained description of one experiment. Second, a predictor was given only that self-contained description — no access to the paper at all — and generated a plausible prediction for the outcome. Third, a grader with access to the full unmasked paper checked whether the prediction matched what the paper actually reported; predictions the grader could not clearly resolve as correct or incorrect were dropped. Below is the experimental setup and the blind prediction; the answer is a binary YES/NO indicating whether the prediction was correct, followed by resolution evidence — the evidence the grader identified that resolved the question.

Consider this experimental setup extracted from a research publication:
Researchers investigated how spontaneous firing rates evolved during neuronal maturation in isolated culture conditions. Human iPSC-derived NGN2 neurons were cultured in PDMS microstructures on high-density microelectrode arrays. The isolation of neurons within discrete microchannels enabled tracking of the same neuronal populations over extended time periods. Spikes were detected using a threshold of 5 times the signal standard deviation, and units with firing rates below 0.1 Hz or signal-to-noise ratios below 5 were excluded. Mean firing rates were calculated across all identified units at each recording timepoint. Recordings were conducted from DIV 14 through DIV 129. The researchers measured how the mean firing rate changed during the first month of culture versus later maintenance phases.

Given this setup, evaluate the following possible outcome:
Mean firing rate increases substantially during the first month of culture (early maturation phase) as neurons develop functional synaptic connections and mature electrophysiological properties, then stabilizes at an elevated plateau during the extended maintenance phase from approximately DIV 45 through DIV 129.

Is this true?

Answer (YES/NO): YES